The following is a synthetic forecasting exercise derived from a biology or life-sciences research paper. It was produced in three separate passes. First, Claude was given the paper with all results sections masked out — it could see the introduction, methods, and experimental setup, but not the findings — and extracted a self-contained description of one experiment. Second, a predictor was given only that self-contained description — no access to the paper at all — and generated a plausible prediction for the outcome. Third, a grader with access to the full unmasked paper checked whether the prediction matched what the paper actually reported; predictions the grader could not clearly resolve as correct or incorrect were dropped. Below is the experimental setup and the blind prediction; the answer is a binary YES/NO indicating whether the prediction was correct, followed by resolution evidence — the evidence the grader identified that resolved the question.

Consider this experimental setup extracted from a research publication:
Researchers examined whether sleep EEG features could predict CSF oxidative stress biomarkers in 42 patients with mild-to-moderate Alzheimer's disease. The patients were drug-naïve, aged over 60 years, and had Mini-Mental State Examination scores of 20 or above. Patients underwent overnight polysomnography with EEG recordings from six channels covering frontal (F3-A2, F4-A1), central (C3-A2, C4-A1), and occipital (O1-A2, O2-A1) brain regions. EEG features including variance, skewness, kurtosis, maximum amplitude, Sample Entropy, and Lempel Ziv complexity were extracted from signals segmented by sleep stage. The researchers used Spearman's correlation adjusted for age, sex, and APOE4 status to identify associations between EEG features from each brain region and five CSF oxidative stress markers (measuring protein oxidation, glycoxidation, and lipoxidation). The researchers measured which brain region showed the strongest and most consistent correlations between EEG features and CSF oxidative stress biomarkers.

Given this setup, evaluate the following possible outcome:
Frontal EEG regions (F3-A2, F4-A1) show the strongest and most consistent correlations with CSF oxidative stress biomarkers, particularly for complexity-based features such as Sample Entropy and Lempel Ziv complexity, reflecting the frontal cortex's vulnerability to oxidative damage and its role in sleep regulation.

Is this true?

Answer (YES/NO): NO